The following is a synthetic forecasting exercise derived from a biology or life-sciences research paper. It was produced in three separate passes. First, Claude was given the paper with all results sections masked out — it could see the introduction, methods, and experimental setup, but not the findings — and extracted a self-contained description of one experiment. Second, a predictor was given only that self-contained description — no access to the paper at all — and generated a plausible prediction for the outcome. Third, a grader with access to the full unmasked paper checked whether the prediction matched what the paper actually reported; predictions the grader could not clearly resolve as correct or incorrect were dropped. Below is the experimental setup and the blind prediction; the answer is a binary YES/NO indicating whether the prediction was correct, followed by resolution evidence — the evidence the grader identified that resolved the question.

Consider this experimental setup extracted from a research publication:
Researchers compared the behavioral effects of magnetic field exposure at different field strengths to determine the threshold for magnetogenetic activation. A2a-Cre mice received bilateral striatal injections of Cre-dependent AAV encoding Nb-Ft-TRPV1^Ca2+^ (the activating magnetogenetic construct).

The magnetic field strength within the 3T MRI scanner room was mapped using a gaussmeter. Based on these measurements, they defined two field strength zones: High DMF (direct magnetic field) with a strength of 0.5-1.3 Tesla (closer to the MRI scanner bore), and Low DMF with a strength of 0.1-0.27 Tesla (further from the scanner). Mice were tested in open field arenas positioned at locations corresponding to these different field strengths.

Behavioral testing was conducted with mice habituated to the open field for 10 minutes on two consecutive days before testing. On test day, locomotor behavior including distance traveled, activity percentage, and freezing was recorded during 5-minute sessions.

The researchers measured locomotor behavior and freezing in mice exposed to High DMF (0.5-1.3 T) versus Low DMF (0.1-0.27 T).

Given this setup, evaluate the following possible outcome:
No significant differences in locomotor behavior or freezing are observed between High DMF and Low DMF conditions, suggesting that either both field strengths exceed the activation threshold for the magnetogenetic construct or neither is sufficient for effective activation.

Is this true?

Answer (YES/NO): YES